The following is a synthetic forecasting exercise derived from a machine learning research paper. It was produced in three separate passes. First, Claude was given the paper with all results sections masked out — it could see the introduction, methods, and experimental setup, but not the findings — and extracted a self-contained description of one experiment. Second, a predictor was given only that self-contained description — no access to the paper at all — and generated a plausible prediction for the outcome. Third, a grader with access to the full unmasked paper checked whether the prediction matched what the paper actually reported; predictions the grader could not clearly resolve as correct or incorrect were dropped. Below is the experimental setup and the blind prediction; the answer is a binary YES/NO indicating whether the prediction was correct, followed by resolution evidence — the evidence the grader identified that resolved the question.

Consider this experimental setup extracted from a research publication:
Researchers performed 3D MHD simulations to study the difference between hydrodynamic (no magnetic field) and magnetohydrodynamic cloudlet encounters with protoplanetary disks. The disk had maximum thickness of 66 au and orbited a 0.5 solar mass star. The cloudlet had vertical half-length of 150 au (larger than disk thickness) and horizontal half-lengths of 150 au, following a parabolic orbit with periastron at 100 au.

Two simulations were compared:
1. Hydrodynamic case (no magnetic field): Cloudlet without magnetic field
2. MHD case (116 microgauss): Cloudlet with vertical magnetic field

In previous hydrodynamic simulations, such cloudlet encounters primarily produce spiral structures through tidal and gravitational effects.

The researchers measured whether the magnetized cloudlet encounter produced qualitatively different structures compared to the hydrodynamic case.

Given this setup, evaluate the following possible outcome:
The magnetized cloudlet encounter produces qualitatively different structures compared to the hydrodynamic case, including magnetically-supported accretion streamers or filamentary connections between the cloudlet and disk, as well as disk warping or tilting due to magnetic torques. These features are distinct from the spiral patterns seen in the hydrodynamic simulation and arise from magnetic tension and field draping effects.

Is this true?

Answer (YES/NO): NO